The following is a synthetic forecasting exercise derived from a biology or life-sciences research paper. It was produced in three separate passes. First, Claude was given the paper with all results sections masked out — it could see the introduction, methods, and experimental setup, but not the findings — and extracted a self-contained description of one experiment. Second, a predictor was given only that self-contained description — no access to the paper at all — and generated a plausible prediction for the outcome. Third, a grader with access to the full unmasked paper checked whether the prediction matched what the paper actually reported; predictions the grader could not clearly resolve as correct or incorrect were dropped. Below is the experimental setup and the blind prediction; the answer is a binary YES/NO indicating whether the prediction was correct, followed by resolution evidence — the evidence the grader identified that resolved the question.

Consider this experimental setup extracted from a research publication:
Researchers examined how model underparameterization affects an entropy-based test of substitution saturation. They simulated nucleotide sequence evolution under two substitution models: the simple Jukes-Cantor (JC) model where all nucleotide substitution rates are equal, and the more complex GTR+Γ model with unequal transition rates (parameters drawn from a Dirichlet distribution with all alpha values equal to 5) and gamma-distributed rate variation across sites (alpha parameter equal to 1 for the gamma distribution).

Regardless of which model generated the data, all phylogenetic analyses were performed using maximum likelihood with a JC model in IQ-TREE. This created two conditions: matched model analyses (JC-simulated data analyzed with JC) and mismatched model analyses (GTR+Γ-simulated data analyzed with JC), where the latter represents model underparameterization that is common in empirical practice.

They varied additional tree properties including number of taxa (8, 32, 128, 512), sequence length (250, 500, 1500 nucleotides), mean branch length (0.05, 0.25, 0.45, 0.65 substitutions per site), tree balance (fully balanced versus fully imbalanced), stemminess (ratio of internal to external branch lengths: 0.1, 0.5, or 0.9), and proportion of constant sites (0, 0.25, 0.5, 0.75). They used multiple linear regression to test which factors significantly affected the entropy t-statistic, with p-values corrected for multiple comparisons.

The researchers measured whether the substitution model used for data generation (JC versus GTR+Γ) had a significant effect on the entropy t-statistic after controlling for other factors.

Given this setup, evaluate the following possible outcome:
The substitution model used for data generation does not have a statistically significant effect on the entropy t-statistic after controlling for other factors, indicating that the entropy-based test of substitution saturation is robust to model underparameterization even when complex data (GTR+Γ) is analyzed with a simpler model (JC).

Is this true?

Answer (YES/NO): NO